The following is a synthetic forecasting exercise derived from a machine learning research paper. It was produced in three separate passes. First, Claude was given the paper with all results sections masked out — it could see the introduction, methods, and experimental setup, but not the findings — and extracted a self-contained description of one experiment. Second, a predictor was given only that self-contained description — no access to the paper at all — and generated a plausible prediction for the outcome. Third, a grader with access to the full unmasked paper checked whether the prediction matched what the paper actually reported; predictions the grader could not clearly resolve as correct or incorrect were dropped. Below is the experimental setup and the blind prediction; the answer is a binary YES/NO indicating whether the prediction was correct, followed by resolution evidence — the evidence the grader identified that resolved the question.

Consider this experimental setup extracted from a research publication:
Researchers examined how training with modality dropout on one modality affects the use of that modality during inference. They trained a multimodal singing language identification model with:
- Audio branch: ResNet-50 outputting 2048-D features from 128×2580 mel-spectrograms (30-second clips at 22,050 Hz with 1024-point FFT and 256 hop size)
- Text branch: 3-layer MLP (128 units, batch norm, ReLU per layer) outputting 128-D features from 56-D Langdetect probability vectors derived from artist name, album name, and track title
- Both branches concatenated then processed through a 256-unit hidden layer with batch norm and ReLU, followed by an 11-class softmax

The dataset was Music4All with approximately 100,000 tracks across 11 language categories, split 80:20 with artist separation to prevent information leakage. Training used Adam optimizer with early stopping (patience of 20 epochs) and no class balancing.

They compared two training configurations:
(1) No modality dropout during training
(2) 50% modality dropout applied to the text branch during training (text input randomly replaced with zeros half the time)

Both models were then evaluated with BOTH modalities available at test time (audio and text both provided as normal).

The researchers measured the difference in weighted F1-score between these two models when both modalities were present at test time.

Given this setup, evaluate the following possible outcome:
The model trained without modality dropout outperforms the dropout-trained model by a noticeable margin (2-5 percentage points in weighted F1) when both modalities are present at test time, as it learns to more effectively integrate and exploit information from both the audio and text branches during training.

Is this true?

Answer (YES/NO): NO